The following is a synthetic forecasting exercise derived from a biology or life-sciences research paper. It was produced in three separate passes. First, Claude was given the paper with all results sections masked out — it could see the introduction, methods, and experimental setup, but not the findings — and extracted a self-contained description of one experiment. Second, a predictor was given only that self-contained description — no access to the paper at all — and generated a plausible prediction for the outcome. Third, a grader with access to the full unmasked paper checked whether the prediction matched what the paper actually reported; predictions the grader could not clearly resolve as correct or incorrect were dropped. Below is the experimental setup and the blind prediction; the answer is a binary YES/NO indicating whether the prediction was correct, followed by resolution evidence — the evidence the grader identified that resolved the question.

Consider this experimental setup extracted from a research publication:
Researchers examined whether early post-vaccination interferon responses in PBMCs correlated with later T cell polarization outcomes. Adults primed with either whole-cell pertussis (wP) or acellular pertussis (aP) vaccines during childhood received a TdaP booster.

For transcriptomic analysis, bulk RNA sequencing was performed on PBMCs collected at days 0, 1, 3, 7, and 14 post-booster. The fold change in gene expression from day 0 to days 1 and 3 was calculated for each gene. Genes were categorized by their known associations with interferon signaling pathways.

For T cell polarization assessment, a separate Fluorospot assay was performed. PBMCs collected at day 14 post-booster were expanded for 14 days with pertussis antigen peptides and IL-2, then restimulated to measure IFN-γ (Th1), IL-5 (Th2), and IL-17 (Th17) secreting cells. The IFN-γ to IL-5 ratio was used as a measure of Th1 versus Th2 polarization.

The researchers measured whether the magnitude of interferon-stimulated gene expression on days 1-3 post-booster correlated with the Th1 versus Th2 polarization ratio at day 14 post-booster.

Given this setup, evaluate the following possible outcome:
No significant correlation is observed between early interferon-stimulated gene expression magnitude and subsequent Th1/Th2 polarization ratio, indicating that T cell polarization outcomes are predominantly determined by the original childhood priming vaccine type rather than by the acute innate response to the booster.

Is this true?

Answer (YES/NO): NO